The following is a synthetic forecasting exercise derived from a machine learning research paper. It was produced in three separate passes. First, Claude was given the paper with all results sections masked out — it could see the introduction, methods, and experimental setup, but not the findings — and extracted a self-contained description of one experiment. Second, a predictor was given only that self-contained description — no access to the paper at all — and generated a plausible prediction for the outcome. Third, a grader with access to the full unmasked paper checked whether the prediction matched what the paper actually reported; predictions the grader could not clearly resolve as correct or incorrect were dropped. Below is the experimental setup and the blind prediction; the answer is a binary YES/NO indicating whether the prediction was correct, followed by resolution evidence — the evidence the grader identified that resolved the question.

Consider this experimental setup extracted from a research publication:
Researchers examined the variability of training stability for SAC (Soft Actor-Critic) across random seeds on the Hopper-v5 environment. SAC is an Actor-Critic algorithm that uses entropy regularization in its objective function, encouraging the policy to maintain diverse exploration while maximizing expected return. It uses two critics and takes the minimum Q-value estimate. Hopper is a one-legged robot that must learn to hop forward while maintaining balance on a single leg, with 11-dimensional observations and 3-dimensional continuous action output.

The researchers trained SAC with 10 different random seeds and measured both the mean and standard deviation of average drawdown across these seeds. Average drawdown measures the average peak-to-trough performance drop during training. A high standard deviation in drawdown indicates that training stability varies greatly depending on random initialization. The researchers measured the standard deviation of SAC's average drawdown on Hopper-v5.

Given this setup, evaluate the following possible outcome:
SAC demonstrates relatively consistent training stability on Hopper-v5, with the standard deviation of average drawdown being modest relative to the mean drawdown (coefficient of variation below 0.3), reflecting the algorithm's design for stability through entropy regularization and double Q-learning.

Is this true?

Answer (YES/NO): NO